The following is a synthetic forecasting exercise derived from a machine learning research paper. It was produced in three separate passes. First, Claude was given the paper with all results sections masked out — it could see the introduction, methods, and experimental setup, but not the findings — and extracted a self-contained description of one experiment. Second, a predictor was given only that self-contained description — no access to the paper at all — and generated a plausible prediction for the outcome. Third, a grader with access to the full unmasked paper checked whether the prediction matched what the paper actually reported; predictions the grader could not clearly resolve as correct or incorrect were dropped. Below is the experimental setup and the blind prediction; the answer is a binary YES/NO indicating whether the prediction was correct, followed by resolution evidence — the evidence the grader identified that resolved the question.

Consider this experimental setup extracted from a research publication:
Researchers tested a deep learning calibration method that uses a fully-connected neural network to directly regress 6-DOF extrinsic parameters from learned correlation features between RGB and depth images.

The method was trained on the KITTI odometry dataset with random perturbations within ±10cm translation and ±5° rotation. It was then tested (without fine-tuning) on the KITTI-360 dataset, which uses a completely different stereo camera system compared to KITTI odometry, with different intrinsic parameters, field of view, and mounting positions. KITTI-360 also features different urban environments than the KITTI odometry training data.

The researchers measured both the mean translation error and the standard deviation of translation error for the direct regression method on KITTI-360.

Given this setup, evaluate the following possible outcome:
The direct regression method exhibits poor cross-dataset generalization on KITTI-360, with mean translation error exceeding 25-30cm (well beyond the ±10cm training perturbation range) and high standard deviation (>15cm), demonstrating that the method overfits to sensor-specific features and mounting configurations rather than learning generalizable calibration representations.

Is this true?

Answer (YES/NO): NO